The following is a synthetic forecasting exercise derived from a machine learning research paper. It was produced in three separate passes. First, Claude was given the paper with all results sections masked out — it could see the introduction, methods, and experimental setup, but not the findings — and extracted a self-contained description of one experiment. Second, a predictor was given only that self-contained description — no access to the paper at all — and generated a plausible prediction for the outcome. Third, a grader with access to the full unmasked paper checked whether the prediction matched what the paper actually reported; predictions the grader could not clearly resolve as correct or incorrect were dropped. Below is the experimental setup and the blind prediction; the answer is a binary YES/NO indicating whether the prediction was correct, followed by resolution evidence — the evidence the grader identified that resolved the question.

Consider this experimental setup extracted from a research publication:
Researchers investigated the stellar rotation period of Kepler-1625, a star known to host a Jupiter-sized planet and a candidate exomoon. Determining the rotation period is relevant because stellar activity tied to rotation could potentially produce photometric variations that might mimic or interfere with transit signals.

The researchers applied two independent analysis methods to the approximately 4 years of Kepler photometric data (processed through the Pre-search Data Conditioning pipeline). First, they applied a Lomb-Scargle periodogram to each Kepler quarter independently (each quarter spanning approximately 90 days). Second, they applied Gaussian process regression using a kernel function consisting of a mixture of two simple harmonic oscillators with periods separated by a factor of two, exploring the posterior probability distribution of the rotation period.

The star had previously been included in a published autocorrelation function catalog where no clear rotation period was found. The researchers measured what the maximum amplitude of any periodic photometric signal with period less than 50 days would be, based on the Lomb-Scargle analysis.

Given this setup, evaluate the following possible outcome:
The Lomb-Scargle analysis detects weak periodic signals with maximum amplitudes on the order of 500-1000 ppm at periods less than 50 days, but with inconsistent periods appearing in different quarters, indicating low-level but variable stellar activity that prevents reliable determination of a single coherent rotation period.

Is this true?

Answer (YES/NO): NO